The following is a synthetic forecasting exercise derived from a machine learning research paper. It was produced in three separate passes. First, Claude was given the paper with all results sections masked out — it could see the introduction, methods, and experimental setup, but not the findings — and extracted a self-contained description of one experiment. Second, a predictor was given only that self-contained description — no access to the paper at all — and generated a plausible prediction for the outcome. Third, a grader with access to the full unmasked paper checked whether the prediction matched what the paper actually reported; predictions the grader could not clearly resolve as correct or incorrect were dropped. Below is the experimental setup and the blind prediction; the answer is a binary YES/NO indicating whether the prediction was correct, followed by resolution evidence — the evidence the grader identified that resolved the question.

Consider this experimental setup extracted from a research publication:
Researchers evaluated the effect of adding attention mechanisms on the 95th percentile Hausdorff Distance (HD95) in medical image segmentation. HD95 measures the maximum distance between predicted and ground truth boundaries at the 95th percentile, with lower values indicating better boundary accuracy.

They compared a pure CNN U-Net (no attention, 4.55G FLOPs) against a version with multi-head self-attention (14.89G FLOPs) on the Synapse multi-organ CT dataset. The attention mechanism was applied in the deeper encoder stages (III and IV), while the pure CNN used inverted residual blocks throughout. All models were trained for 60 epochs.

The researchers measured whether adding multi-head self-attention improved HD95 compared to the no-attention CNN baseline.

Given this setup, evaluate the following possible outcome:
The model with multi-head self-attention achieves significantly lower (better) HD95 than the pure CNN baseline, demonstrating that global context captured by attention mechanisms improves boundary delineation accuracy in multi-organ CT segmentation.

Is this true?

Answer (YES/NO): NO